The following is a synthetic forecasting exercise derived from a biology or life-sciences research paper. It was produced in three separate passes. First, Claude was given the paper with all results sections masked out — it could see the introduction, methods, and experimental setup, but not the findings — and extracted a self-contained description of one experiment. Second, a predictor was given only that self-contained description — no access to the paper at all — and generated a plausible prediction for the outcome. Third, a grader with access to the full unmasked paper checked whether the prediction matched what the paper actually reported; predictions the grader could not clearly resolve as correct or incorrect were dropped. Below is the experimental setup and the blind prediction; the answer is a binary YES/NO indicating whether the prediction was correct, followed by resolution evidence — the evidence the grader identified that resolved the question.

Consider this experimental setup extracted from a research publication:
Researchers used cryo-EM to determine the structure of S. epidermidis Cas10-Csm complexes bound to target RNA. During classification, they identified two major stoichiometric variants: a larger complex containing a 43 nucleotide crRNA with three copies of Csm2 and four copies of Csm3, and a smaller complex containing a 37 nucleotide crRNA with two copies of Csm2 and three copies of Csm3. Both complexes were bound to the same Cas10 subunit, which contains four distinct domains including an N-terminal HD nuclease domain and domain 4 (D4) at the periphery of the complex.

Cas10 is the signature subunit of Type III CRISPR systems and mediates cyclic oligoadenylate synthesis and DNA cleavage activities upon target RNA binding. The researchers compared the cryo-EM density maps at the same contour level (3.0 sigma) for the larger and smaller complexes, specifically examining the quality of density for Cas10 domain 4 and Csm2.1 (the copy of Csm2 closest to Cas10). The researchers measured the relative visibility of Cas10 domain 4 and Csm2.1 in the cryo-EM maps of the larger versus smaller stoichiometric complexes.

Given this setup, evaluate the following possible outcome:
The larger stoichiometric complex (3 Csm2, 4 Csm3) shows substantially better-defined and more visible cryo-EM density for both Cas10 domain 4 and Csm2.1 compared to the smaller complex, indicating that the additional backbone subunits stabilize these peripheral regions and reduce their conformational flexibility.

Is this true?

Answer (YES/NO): NO